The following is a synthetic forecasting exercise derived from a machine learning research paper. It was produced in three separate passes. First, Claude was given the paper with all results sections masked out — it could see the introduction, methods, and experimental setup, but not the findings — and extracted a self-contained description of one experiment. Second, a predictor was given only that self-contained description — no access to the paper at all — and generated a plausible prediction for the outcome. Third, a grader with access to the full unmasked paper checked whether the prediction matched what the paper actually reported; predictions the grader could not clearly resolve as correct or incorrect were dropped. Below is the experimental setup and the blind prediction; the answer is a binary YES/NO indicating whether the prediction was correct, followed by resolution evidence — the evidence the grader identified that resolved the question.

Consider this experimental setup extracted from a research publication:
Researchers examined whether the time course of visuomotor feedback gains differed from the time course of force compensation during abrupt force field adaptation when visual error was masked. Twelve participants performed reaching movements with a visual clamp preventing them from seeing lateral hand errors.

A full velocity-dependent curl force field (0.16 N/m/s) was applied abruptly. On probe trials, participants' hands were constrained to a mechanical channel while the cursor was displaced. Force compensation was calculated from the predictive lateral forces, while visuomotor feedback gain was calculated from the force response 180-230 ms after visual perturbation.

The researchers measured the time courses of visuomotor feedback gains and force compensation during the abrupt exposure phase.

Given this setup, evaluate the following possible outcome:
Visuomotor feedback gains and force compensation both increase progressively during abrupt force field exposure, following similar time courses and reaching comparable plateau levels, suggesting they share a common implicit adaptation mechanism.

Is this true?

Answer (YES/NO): NO